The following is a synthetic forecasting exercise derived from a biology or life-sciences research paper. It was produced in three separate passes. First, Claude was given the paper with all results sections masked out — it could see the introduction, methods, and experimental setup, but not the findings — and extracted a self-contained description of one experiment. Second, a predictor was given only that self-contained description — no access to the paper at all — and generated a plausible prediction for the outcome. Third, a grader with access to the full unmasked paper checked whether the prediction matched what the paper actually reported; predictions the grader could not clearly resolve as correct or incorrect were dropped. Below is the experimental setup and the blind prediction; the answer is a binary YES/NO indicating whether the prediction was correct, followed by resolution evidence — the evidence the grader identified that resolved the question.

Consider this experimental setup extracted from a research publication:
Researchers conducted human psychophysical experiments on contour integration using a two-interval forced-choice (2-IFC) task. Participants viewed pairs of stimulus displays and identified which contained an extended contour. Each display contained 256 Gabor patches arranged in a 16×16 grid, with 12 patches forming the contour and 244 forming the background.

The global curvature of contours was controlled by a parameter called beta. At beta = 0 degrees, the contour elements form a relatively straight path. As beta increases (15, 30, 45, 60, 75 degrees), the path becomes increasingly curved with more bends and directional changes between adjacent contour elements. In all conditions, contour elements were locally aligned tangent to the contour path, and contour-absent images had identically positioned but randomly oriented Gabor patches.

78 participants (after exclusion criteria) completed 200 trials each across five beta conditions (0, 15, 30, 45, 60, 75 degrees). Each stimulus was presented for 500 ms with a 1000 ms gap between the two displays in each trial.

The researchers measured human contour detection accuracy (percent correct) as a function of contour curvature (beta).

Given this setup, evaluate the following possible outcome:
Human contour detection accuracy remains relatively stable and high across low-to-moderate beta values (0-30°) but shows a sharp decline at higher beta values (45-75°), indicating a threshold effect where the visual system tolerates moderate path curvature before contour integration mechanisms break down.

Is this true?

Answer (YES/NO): NO